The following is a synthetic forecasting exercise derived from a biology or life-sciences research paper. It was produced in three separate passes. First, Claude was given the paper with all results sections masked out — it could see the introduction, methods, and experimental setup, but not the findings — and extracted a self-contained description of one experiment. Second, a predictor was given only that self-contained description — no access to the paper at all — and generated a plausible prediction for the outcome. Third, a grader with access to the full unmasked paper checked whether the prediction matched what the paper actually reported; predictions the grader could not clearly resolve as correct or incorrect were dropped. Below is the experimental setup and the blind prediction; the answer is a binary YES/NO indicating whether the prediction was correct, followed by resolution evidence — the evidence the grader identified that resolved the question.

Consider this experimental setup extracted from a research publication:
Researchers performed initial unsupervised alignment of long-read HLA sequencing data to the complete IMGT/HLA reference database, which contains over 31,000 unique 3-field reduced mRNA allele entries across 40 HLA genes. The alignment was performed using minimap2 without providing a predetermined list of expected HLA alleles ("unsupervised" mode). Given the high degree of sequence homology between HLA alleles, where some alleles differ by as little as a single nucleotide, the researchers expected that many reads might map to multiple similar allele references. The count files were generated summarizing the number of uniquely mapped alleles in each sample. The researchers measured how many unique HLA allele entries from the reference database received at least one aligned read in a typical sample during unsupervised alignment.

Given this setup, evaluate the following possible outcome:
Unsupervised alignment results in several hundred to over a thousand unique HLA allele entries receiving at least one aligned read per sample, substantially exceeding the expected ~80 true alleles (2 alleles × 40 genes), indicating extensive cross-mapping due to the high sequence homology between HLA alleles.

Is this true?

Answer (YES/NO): NO